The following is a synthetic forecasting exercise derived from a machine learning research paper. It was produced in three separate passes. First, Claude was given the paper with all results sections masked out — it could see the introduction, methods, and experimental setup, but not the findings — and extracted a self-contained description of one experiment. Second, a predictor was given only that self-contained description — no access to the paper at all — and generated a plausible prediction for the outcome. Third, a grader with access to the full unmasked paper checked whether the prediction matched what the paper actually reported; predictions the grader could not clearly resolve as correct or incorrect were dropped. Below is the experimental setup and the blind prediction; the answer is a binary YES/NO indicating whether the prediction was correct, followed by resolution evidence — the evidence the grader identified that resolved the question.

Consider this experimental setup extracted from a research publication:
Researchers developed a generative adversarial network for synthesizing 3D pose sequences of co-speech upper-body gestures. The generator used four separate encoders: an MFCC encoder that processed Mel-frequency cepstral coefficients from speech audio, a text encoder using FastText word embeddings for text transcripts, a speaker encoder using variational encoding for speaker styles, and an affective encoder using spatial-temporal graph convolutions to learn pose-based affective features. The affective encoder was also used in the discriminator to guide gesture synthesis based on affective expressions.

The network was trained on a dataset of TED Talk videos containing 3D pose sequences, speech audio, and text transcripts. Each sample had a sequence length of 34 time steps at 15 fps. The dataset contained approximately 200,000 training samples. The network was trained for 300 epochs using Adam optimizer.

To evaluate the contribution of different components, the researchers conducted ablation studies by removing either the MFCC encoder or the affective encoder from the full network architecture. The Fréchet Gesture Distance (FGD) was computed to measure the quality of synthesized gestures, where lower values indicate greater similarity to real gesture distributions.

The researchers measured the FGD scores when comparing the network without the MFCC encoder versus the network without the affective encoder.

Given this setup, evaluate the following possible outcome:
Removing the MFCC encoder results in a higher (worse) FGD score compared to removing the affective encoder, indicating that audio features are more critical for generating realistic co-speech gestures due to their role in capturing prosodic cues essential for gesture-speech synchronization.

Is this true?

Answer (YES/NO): NO